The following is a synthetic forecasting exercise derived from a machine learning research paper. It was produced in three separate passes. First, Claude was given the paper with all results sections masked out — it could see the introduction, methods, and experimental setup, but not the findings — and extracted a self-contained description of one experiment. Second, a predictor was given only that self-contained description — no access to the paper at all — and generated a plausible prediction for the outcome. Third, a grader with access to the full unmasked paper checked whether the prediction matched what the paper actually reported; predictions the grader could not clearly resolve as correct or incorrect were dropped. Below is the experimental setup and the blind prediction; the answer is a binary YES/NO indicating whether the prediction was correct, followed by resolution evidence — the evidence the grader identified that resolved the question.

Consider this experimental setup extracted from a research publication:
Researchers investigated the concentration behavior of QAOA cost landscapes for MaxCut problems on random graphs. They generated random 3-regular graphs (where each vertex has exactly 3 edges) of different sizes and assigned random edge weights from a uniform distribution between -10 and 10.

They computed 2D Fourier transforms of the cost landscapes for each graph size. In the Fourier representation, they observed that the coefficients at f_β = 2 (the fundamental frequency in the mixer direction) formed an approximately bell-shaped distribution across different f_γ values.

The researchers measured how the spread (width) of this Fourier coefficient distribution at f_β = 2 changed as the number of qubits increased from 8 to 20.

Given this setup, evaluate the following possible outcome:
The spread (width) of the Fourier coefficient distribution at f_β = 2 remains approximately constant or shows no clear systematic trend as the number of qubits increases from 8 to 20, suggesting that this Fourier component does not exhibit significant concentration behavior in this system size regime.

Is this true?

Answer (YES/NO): NO